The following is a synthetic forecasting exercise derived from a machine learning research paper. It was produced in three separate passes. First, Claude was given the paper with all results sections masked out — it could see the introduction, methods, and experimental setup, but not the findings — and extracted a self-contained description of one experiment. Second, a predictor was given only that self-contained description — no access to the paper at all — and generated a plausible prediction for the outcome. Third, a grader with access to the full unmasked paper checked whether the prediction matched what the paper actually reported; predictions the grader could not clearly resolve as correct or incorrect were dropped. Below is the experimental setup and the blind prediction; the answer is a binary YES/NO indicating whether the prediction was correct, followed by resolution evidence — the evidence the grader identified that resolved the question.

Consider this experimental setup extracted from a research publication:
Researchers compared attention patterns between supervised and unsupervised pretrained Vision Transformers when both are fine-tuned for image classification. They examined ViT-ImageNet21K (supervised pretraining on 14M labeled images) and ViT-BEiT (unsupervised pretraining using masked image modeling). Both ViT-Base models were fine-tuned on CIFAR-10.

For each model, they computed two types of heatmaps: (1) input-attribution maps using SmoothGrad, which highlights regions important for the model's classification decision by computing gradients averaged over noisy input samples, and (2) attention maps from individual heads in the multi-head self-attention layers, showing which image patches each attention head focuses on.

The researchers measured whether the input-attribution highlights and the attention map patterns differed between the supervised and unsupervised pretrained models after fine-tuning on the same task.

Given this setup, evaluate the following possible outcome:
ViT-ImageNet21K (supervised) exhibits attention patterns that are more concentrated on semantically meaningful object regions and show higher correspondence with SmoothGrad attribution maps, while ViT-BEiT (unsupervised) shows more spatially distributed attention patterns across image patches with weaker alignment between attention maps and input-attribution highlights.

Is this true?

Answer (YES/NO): NO